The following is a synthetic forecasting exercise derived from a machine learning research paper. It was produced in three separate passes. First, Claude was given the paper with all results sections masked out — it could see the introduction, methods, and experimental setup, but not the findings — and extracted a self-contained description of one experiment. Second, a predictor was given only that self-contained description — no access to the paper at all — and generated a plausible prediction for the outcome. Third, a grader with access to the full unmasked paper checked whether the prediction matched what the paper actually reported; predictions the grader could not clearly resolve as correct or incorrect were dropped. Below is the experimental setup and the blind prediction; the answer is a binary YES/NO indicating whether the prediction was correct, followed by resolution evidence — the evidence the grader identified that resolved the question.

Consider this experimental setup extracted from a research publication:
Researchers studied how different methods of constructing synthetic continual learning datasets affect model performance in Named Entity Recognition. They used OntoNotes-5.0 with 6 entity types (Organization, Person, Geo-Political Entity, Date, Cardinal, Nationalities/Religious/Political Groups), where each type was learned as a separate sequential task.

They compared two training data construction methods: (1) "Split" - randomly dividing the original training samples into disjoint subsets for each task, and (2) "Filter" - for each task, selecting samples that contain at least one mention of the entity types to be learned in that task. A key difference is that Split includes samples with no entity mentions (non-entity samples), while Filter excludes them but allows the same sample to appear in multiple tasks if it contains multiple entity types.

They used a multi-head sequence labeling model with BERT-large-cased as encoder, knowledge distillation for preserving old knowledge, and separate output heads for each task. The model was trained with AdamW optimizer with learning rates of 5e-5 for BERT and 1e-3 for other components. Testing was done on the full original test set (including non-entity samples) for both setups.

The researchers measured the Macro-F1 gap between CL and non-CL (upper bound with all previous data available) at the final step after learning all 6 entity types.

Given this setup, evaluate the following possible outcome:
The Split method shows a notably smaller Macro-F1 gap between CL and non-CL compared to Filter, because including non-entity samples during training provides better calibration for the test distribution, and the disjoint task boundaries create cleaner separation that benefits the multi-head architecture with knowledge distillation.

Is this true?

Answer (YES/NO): YES